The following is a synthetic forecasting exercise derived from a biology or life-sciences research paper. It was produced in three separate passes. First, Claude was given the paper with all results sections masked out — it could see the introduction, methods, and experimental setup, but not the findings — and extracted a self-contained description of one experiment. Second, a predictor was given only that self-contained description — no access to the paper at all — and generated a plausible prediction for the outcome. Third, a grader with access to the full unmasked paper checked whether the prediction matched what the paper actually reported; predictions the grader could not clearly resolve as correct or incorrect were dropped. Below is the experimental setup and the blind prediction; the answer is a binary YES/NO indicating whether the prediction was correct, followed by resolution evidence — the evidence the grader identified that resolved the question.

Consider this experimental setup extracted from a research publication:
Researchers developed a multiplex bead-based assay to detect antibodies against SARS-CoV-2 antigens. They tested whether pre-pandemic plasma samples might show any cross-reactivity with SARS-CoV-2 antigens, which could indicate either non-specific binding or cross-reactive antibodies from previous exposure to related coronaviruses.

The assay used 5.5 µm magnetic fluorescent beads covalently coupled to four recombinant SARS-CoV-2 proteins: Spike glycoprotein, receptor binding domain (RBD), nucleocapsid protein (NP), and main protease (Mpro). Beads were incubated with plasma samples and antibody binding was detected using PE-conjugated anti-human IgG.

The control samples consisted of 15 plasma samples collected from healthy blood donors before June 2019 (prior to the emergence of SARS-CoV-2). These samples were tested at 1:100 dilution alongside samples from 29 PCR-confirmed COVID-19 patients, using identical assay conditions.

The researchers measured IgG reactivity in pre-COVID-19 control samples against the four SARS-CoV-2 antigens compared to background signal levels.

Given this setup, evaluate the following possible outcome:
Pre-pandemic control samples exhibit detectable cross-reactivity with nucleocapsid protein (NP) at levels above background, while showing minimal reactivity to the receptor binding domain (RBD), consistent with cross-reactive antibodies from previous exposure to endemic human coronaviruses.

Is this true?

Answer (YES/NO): NO